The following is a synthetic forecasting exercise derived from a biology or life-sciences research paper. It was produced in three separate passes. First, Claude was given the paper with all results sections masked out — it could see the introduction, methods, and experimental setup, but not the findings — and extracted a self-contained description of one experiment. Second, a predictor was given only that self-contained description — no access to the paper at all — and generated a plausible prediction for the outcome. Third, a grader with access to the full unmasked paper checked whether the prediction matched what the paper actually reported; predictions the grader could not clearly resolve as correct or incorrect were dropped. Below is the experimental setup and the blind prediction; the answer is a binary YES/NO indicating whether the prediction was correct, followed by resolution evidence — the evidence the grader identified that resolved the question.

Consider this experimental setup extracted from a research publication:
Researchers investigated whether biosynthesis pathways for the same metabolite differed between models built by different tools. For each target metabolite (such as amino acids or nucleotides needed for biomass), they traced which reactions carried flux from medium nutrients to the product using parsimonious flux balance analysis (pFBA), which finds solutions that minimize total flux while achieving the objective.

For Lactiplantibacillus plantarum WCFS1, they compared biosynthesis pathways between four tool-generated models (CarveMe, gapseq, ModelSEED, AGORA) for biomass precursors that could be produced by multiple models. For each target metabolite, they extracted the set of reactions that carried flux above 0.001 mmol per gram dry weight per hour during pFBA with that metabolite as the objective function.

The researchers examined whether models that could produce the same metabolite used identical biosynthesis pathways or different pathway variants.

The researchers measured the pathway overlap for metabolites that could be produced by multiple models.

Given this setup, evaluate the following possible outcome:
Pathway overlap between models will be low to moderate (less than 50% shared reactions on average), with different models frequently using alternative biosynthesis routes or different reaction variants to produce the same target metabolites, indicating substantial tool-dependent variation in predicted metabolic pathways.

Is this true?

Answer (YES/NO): YES